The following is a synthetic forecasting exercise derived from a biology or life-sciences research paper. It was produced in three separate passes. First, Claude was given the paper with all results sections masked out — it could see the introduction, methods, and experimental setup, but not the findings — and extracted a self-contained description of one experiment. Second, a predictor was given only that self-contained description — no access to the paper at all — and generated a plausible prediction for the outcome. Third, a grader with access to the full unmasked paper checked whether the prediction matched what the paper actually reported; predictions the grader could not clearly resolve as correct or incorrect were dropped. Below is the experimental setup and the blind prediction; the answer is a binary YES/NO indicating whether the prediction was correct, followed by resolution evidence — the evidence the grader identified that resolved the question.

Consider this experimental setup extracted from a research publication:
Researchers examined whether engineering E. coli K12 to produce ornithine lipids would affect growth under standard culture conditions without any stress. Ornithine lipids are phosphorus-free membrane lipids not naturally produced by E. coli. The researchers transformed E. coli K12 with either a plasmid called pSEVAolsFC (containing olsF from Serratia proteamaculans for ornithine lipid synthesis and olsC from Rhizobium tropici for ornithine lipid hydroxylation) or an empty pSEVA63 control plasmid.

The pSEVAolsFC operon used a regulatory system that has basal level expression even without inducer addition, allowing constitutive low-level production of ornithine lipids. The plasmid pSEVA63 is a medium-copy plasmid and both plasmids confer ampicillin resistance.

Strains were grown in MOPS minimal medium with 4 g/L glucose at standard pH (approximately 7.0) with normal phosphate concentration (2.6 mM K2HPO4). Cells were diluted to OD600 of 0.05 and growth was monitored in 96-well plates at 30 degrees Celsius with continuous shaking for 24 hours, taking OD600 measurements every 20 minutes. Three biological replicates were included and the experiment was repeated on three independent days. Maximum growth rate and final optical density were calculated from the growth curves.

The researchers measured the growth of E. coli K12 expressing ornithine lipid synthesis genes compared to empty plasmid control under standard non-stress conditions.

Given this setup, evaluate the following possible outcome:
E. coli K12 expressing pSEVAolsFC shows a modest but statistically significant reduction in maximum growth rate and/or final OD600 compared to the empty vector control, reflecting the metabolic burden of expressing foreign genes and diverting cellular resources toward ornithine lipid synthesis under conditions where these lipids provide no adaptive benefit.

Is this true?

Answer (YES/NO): NO